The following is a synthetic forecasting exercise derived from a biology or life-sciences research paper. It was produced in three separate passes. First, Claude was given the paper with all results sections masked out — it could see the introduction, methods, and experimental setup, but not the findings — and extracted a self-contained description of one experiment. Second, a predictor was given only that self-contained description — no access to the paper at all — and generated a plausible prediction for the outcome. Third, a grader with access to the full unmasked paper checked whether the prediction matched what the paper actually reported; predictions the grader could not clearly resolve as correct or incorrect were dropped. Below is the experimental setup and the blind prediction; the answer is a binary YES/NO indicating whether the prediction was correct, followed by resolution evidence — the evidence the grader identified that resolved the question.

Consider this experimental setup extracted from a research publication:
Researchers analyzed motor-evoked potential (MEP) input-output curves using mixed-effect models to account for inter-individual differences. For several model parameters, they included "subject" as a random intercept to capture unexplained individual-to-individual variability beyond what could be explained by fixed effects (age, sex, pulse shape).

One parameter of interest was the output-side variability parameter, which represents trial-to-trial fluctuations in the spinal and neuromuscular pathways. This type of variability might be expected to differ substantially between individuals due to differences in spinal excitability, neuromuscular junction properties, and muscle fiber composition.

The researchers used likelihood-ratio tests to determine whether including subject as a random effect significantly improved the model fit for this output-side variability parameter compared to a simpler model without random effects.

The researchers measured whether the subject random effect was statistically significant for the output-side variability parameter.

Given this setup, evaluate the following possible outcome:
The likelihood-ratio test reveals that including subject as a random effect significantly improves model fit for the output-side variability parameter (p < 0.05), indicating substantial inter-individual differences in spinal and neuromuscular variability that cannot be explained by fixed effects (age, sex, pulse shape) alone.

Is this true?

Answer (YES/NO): YES